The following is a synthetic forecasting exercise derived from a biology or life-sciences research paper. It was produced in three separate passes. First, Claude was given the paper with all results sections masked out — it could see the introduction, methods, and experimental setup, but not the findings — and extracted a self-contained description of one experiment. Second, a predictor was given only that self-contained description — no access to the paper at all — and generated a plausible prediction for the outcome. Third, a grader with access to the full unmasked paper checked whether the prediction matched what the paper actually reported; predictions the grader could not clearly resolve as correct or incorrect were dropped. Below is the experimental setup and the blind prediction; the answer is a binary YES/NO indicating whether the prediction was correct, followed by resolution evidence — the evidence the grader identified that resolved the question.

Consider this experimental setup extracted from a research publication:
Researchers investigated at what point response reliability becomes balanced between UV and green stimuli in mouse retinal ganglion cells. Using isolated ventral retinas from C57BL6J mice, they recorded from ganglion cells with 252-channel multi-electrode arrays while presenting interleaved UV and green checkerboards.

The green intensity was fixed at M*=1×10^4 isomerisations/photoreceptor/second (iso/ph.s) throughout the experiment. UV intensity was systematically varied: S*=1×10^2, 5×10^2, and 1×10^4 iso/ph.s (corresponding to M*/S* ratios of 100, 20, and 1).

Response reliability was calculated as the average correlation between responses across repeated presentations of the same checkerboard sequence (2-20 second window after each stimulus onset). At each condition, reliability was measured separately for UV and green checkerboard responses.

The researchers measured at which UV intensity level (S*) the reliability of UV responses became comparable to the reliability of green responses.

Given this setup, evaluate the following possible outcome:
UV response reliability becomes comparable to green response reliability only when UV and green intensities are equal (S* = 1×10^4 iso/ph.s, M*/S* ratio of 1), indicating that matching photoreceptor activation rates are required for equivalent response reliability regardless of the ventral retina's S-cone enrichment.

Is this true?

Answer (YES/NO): NO